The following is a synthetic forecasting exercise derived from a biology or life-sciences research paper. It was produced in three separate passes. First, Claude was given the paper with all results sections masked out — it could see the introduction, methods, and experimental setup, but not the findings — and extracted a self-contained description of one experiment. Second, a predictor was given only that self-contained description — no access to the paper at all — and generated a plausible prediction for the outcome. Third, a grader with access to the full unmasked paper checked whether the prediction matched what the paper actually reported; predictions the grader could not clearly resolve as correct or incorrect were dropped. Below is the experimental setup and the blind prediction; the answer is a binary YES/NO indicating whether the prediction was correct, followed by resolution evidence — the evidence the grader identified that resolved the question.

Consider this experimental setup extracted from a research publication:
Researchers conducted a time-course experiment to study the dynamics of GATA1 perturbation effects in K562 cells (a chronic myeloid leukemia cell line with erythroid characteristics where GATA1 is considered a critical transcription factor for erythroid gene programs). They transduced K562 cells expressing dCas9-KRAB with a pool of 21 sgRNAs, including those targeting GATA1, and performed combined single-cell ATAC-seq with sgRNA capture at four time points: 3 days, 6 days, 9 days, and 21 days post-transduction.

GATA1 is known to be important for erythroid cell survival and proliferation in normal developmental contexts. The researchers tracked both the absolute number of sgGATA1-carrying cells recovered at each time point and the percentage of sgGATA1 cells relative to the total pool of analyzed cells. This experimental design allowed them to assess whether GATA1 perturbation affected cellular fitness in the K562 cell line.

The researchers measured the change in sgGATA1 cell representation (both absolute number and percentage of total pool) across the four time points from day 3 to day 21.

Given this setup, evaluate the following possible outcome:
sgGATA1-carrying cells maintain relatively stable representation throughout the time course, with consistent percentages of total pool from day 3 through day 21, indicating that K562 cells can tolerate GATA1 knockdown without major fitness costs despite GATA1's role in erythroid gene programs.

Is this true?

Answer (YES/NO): NO